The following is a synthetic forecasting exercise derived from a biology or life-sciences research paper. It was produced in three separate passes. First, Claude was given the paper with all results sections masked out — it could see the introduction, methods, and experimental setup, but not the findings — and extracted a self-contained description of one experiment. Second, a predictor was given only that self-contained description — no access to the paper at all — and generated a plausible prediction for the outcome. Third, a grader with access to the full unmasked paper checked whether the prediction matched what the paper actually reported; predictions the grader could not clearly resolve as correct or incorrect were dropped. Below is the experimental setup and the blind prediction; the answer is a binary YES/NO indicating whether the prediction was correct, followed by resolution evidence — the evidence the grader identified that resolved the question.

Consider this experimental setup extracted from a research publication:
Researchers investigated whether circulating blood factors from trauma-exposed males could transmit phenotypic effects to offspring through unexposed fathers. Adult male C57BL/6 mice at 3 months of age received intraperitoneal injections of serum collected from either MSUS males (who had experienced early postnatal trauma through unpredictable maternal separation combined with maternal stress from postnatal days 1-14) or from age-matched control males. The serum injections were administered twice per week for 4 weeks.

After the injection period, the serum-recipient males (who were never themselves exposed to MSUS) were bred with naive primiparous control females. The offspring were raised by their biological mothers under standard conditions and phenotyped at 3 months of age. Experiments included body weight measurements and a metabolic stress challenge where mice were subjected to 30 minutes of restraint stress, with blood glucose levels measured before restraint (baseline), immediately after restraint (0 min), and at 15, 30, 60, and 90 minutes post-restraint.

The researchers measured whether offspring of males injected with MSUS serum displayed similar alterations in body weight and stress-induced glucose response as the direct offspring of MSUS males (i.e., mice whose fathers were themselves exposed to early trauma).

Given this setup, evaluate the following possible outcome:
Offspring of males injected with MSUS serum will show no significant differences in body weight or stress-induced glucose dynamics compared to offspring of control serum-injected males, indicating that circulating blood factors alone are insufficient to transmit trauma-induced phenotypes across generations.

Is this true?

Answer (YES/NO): NO